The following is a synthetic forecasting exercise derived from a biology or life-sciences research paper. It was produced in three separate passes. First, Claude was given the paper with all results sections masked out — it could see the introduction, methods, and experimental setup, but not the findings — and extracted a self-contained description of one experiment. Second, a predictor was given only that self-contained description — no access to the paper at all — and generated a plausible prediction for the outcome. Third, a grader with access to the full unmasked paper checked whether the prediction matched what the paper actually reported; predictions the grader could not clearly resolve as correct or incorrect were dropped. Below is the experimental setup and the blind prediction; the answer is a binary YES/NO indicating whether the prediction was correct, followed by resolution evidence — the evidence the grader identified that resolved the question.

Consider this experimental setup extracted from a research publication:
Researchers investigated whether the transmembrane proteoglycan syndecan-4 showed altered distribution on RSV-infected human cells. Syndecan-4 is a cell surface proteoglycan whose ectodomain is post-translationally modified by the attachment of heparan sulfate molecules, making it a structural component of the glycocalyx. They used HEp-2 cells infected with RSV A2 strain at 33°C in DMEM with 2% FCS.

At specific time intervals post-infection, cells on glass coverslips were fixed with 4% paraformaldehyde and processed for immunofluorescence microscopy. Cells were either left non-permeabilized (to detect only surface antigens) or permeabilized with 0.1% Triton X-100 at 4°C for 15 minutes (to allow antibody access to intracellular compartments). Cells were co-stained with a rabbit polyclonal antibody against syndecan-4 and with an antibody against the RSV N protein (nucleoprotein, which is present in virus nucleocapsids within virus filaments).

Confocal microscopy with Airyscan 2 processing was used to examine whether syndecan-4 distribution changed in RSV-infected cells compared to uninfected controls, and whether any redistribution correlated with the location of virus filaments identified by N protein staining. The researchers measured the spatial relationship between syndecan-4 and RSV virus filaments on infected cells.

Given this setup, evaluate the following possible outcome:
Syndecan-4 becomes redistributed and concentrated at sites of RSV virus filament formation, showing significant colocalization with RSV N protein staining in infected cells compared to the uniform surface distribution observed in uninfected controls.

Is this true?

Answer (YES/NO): NO